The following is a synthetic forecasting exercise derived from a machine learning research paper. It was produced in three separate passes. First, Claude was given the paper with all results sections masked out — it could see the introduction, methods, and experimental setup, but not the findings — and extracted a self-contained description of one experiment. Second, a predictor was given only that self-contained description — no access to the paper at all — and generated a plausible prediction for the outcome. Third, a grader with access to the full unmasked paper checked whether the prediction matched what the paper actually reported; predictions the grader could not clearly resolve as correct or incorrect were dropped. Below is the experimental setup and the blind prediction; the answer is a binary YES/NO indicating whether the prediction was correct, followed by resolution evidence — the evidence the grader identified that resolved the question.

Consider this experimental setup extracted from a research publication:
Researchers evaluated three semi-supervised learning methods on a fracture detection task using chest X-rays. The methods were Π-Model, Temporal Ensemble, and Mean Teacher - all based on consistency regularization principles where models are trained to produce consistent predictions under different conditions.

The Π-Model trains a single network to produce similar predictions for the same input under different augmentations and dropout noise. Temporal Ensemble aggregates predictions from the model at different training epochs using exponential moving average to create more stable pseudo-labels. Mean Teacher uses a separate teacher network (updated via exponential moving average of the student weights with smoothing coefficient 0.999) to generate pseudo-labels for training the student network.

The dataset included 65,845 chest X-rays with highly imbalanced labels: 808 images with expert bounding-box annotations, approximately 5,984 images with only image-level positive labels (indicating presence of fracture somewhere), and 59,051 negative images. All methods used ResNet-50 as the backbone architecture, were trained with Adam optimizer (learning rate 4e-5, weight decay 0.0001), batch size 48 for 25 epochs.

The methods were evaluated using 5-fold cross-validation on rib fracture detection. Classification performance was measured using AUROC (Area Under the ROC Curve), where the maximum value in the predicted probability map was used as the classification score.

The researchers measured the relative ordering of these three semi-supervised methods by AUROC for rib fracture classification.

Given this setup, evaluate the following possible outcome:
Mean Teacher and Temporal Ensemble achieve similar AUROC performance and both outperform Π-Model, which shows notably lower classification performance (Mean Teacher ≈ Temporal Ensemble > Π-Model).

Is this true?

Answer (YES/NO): NO